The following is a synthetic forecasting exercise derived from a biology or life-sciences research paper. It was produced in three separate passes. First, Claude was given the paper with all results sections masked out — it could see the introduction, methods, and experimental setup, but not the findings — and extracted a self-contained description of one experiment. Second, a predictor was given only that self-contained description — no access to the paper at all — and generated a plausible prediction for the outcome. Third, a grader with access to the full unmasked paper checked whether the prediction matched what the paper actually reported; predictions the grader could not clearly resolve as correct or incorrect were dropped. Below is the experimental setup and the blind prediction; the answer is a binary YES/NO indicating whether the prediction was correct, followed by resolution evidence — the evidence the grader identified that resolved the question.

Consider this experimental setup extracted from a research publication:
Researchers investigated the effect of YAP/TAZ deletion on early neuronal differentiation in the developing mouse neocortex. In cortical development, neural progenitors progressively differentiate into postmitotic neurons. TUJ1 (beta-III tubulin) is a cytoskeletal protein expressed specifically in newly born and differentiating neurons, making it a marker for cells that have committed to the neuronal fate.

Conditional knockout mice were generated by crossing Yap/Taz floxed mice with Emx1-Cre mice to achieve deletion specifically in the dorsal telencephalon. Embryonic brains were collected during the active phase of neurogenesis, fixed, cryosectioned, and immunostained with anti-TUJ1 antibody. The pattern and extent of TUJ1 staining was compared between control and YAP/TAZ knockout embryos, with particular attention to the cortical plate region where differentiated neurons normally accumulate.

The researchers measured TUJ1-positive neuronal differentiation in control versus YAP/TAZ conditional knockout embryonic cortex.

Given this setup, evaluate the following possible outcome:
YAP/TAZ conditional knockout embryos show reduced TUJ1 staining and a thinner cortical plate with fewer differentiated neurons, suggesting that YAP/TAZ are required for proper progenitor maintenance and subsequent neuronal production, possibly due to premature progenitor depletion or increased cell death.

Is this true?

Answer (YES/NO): NO